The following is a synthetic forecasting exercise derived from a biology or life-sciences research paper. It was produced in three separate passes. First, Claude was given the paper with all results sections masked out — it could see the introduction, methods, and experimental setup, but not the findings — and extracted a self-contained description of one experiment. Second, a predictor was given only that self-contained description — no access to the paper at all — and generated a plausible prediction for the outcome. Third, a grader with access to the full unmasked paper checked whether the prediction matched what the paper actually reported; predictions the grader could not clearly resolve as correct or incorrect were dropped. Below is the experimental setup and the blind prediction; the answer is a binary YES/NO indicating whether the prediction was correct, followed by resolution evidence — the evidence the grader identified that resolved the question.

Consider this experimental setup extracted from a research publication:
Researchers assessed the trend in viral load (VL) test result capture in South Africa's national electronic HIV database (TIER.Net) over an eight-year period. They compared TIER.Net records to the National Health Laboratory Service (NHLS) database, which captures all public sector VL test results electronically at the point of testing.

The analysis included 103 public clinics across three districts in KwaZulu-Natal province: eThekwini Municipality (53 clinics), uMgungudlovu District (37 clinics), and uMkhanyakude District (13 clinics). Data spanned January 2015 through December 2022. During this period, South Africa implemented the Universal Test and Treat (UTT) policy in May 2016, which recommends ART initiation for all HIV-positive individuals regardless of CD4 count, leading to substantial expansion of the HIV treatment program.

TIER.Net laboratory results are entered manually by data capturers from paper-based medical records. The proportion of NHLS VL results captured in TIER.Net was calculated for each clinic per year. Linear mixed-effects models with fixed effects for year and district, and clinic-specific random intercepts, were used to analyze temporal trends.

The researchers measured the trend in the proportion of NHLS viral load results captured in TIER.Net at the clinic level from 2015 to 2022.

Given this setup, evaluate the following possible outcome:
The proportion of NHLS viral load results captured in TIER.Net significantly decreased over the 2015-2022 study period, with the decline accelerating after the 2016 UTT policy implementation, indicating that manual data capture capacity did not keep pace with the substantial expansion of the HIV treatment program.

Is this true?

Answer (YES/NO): NO